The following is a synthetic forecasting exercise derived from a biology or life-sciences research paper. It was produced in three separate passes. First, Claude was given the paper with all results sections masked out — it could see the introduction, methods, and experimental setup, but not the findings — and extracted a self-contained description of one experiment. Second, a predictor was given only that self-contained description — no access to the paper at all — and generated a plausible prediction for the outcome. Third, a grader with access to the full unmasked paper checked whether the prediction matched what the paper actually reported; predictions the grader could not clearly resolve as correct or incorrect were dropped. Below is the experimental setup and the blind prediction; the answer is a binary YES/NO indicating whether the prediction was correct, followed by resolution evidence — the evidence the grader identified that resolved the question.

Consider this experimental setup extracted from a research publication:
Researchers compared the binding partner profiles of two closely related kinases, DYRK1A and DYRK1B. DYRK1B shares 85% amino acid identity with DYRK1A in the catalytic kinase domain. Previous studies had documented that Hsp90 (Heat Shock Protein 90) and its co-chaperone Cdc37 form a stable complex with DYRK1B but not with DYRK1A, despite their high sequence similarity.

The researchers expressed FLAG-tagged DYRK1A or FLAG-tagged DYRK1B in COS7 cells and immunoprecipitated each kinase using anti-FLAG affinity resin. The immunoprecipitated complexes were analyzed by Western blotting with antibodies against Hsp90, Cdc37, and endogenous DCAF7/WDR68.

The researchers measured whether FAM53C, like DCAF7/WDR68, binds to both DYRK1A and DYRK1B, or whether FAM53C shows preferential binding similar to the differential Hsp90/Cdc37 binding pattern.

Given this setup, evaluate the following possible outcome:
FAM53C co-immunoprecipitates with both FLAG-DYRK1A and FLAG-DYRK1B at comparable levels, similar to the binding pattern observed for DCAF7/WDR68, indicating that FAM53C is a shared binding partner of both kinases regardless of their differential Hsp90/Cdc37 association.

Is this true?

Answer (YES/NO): YES